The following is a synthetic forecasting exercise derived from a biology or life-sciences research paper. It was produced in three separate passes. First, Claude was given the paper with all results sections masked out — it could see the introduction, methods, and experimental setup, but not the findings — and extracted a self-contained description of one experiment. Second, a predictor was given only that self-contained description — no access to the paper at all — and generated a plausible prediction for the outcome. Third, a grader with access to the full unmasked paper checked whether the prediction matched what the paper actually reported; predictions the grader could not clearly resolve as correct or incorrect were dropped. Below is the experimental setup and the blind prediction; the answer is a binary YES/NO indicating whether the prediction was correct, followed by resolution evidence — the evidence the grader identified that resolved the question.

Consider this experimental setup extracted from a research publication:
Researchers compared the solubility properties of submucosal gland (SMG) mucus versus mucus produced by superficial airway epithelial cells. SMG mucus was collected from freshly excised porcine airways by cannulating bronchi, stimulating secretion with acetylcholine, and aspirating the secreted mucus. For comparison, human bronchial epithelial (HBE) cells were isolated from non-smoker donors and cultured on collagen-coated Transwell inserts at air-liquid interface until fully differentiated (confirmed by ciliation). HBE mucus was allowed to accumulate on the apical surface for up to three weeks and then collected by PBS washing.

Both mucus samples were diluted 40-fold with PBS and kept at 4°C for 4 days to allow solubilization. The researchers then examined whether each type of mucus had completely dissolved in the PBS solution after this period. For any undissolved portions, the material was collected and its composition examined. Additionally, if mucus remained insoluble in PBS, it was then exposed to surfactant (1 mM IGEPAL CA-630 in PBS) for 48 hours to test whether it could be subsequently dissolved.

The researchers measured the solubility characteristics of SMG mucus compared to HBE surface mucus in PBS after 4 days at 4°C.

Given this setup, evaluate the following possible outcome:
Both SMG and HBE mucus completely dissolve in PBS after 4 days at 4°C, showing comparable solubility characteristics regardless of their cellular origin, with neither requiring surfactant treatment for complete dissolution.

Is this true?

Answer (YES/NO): NO